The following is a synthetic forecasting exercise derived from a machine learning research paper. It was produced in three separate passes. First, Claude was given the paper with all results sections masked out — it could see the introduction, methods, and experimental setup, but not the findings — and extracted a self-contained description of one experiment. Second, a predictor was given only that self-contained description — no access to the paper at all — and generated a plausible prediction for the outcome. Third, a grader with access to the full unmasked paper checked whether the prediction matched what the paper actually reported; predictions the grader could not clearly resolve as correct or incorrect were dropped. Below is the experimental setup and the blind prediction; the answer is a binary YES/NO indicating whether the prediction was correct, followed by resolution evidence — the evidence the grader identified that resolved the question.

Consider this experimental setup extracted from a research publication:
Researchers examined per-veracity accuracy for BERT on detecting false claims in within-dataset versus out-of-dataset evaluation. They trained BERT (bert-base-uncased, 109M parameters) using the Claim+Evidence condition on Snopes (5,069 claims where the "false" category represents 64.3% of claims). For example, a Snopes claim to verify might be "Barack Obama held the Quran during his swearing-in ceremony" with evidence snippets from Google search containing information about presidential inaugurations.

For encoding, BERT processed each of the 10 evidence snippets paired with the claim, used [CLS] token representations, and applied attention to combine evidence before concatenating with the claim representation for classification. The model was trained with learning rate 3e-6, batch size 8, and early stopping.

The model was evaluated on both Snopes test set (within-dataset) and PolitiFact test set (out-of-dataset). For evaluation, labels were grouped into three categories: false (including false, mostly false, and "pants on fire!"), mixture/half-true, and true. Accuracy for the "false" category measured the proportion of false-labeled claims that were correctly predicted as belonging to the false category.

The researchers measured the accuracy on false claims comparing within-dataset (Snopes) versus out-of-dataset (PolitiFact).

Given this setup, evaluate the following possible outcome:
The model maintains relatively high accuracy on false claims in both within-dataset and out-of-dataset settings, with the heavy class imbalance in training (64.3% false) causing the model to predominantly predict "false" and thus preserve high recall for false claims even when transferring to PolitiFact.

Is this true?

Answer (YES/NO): YES